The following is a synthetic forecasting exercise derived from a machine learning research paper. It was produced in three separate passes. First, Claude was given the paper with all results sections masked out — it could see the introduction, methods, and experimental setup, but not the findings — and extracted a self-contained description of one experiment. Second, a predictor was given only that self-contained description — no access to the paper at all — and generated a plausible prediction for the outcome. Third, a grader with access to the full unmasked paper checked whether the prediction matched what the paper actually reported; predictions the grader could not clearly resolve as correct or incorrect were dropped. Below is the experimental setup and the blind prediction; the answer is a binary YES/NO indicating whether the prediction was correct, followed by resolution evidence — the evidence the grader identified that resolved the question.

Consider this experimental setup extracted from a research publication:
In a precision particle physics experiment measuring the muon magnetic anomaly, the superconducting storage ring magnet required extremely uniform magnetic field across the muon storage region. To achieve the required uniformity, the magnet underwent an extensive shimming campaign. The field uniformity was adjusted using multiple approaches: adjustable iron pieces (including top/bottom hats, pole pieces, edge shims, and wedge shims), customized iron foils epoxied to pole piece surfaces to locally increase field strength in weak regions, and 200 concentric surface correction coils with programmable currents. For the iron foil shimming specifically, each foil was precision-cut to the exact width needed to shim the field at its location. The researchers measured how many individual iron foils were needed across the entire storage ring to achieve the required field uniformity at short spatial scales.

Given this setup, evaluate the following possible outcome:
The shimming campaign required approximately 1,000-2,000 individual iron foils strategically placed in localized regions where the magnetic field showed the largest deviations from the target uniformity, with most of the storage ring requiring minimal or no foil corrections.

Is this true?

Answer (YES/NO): NO